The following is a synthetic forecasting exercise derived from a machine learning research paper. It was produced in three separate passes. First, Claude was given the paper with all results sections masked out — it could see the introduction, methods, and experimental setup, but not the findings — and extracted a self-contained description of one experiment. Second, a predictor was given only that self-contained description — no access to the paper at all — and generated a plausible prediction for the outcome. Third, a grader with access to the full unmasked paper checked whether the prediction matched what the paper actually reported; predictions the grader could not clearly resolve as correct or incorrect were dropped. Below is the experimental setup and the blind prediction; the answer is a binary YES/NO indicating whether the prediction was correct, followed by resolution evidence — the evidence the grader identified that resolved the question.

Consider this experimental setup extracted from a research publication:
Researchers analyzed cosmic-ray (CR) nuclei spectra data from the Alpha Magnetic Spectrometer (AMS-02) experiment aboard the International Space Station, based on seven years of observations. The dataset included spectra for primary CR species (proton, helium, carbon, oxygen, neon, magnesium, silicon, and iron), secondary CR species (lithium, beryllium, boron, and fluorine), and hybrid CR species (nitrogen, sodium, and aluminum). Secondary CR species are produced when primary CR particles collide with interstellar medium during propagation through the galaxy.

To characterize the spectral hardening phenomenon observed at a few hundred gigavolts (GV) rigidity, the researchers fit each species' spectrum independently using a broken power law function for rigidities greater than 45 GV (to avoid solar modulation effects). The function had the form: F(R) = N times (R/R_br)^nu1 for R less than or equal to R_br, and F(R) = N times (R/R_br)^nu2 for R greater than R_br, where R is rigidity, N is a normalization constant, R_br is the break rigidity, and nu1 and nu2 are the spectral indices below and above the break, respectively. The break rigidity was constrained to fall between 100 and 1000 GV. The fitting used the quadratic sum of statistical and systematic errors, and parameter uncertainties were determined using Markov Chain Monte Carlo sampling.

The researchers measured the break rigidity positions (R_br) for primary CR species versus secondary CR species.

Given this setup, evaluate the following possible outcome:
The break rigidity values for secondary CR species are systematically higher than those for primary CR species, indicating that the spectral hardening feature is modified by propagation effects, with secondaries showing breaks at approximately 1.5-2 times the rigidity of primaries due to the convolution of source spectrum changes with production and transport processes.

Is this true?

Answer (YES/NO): NO